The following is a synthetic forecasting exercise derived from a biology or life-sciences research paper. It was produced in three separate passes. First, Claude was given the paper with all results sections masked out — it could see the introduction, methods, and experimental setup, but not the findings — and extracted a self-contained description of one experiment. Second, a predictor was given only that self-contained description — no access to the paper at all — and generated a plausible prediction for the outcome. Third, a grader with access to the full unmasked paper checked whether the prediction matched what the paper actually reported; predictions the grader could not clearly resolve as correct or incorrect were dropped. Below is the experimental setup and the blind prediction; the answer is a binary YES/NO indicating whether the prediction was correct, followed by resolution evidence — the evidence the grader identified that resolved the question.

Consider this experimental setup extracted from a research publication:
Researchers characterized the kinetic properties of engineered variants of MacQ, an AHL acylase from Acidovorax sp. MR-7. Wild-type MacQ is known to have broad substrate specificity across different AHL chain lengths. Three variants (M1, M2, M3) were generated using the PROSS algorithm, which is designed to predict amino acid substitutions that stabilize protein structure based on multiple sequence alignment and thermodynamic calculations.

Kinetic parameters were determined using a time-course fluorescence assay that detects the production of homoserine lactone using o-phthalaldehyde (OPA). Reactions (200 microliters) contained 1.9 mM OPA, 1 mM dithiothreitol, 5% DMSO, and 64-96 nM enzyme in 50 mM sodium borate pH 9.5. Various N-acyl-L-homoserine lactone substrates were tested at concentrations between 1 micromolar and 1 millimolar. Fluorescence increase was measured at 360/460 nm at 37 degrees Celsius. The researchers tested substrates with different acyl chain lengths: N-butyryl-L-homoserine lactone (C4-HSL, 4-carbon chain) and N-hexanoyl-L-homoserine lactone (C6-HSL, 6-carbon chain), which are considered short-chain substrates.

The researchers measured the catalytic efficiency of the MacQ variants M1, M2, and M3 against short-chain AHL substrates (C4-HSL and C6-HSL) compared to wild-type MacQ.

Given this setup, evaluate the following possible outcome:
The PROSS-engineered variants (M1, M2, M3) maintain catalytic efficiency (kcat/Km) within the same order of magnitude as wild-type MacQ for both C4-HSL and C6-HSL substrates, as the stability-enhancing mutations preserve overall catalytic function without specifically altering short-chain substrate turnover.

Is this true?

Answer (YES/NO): NO